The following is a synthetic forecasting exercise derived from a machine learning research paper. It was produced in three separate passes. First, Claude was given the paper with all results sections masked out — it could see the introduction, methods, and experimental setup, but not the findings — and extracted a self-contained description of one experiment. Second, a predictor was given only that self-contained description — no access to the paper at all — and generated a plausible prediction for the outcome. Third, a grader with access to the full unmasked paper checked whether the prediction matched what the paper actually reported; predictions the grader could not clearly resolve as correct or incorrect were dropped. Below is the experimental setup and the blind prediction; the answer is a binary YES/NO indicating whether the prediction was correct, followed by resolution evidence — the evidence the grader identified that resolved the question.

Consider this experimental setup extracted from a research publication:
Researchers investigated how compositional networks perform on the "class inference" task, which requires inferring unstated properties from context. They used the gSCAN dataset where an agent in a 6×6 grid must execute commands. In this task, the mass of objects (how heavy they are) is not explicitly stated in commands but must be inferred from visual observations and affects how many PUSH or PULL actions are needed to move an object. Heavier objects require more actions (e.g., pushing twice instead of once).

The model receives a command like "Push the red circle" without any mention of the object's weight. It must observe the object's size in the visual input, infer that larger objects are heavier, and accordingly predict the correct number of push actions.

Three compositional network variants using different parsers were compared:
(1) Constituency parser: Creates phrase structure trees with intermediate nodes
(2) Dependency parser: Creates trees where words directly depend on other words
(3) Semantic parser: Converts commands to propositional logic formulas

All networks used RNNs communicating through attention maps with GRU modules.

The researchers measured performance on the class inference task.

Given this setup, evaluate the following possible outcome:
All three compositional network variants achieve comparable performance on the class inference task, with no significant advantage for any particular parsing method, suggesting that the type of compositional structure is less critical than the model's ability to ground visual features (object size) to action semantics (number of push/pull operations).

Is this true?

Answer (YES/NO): NO